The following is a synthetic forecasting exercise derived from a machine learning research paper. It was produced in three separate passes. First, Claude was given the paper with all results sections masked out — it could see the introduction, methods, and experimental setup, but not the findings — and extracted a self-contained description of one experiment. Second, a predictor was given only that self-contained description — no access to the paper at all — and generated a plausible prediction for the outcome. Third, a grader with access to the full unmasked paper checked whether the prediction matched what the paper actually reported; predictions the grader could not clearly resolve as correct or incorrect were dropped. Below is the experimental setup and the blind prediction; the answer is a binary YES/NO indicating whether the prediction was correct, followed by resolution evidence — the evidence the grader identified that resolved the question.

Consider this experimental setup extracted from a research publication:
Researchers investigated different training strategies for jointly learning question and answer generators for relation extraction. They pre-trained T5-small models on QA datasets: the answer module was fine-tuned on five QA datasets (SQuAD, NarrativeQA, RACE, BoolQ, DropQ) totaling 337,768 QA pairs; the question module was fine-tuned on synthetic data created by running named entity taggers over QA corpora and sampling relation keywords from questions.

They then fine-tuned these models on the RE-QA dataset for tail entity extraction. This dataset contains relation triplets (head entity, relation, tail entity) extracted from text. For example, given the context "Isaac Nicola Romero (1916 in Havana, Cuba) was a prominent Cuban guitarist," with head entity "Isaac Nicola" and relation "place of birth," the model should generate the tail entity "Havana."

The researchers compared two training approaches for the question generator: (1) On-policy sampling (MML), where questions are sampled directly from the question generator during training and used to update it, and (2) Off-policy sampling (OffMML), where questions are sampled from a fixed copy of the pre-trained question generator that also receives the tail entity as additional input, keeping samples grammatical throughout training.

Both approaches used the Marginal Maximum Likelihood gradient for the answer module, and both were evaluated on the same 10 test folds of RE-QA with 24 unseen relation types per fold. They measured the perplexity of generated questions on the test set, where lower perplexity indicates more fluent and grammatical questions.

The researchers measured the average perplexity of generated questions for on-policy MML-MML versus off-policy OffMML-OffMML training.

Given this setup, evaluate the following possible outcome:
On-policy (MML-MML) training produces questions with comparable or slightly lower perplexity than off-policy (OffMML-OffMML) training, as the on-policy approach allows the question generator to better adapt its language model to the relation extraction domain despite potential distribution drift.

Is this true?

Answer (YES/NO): NO